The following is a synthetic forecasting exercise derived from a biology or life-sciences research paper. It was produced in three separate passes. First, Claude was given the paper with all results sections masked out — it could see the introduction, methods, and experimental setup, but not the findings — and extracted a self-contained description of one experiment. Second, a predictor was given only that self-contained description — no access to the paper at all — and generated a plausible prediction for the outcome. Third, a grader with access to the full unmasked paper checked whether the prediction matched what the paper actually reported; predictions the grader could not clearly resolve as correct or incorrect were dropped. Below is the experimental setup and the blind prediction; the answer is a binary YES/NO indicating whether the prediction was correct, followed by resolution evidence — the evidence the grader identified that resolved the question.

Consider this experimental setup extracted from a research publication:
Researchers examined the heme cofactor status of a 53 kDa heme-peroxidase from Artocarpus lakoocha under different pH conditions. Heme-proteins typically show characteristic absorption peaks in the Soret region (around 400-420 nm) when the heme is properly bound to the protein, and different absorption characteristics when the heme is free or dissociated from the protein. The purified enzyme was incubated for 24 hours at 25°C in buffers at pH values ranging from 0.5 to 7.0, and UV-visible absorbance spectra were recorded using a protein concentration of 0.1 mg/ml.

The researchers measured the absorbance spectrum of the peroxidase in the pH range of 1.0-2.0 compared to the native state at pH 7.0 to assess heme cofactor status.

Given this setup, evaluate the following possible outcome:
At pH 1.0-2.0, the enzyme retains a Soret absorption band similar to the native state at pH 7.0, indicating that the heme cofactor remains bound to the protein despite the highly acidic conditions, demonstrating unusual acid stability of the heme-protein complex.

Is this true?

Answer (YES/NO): NO